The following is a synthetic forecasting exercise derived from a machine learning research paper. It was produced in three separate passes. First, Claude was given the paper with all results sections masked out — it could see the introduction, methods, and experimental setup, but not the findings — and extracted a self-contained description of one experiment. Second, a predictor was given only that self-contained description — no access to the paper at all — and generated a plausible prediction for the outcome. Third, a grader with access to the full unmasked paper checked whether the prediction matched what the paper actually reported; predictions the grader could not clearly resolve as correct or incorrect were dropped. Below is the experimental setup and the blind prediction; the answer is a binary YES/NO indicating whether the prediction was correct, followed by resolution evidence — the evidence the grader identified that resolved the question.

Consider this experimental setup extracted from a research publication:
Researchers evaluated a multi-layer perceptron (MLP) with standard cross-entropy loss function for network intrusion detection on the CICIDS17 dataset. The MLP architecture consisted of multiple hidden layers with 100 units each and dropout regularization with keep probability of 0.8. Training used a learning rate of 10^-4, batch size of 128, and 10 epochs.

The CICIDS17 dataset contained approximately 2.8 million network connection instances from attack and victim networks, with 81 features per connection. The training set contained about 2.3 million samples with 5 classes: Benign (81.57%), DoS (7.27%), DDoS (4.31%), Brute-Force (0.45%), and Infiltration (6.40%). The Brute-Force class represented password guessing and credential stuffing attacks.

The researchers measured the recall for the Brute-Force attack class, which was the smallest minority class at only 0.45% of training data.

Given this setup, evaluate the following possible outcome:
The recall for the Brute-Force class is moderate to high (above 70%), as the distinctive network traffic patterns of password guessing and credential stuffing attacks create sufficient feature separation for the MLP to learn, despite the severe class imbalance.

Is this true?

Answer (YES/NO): NO